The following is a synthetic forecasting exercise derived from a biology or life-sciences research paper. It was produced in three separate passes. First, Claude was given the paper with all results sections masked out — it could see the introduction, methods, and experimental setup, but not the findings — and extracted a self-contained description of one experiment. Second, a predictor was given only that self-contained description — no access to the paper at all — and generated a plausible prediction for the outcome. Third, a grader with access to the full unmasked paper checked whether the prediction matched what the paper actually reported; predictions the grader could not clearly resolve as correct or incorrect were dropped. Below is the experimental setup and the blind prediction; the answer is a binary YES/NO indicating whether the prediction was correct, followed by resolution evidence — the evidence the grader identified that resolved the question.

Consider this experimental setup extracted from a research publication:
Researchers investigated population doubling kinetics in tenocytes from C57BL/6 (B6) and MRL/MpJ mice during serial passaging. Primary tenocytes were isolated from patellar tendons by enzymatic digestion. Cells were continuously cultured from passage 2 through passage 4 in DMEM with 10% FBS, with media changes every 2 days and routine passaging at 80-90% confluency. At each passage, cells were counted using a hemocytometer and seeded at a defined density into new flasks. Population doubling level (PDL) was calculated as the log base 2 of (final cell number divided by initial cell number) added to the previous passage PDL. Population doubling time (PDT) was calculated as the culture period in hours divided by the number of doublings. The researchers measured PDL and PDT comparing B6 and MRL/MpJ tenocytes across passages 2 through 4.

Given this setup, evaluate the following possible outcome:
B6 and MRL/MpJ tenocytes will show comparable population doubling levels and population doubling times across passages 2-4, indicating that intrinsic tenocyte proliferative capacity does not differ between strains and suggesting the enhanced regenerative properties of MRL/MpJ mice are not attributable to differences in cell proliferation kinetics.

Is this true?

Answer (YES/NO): NO